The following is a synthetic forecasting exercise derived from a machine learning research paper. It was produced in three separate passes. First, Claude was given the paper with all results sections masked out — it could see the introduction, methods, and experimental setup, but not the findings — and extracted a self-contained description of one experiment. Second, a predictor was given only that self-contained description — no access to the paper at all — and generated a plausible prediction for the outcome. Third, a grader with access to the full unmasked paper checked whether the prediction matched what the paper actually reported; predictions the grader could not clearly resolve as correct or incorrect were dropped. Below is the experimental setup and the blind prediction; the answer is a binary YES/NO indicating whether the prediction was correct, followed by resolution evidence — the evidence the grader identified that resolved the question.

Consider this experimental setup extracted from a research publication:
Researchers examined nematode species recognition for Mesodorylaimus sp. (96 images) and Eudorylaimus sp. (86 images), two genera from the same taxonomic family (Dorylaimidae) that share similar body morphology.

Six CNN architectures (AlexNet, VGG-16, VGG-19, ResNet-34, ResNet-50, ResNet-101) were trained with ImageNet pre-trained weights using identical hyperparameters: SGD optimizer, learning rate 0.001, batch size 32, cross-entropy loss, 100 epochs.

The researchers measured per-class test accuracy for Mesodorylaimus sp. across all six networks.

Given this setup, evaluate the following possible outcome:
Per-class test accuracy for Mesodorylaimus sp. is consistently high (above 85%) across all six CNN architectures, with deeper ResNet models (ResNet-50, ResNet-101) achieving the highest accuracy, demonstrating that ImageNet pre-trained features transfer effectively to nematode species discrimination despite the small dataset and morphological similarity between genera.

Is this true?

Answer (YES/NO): NO